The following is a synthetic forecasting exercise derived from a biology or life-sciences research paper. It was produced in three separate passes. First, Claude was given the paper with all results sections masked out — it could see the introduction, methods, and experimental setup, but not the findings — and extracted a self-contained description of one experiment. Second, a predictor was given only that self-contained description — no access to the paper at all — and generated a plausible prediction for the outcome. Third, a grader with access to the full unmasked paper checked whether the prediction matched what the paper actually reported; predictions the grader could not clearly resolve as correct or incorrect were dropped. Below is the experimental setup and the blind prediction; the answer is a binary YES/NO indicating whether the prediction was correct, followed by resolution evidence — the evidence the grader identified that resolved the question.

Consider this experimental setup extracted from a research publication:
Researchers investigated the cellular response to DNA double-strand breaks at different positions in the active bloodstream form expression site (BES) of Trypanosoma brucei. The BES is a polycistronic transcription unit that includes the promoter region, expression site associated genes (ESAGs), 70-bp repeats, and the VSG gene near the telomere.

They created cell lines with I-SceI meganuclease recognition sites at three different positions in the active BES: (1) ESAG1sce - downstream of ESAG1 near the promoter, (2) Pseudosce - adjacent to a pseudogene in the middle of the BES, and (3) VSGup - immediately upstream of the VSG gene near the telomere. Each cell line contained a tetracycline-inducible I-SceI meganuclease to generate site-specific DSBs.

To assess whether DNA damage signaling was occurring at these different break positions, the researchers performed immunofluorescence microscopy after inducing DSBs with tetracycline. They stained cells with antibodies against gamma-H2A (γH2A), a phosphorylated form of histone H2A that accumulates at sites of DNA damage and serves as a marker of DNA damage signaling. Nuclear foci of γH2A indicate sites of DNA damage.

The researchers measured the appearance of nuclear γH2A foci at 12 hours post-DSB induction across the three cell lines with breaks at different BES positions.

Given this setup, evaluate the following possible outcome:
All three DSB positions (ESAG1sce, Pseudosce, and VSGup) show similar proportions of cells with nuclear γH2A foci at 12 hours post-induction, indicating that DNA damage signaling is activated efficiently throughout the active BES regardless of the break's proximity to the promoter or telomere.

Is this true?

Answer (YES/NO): YES